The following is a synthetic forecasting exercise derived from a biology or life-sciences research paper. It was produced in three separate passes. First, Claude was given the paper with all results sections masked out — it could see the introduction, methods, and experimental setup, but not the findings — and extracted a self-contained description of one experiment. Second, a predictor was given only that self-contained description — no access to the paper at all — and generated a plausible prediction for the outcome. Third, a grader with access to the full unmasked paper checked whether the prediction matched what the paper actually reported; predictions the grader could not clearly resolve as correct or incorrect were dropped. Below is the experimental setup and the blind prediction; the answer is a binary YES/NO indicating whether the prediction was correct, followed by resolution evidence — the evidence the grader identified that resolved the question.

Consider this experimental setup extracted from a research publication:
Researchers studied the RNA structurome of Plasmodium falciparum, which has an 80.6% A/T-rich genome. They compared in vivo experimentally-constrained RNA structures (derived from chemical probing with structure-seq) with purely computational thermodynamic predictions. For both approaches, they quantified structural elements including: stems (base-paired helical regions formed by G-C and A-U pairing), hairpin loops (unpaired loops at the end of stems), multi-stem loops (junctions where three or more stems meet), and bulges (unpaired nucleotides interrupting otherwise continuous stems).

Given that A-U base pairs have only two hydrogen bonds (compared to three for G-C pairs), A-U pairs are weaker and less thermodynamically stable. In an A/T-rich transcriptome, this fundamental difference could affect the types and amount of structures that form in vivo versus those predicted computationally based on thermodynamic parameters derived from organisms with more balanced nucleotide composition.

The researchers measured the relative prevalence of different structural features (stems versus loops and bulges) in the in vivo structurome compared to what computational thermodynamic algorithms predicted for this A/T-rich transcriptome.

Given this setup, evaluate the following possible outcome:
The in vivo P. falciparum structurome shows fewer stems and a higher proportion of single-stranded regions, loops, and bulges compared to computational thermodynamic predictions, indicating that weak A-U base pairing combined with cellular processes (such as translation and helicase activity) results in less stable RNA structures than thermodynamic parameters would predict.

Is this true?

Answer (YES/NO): NO